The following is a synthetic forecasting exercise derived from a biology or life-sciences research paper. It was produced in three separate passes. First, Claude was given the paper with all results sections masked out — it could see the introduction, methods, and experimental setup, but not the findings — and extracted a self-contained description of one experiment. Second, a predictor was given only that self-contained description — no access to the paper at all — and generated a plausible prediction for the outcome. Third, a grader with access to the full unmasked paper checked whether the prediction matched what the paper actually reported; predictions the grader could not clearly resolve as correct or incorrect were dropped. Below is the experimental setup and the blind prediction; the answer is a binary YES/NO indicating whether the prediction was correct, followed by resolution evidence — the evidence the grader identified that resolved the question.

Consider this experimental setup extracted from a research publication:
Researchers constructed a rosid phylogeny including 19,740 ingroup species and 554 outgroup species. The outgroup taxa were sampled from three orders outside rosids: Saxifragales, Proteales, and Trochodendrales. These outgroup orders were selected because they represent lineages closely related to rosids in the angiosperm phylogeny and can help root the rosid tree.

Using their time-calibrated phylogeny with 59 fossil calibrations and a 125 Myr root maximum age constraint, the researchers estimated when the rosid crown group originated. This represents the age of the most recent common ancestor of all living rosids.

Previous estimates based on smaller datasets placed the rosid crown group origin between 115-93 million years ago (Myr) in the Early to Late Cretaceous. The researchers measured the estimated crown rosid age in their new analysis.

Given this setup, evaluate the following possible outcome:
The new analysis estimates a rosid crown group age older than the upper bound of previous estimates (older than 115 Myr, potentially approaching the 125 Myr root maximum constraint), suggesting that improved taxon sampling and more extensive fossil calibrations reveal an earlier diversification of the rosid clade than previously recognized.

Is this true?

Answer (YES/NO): NO